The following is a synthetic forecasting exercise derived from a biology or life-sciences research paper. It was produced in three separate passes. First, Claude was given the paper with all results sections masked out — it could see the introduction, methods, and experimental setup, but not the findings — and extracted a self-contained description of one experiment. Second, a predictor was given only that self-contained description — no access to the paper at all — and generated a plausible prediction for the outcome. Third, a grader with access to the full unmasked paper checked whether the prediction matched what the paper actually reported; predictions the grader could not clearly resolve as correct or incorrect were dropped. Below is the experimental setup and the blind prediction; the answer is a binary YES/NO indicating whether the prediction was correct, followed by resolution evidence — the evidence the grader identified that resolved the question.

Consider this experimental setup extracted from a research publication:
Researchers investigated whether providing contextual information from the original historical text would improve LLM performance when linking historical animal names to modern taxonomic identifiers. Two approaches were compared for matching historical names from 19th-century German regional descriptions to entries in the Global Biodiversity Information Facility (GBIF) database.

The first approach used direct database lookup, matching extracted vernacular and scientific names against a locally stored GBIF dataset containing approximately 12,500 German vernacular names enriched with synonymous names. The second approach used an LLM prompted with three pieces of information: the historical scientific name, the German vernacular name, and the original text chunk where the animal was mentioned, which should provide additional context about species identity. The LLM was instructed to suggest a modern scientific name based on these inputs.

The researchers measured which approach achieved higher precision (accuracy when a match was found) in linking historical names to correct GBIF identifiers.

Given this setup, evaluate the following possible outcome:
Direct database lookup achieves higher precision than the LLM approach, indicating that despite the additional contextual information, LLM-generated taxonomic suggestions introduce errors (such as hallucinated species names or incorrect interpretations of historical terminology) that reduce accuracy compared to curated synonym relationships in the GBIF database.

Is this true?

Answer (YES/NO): YES